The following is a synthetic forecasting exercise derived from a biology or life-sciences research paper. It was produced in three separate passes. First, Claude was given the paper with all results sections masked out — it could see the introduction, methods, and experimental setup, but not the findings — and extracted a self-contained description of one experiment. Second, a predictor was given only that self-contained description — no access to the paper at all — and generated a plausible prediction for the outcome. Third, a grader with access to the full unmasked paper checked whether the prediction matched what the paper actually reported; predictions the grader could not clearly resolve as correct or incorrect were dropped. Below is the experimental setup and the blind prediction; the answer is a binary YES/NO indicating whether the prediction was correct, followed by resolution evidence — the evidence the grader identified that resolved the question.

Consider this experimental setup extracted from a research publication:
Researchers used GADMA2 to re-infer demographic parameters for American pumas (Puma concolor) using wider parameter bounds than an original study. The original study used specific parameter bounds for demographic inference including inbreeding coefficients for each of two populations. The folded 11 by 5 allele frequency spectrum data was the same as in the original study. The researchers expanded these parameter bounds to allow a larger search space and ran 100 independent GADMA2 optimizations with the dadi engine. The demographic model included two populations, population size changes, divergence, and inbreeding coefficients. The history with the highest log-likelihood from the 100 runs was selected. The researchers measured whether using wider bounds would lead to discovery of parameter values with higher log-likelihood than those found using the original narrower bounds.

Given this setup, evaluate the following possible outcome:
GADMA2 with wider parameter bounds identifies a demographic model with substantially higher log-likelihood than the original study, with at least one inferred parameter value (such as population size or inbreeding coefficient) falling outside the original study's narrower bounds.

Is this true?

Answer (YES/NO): YES